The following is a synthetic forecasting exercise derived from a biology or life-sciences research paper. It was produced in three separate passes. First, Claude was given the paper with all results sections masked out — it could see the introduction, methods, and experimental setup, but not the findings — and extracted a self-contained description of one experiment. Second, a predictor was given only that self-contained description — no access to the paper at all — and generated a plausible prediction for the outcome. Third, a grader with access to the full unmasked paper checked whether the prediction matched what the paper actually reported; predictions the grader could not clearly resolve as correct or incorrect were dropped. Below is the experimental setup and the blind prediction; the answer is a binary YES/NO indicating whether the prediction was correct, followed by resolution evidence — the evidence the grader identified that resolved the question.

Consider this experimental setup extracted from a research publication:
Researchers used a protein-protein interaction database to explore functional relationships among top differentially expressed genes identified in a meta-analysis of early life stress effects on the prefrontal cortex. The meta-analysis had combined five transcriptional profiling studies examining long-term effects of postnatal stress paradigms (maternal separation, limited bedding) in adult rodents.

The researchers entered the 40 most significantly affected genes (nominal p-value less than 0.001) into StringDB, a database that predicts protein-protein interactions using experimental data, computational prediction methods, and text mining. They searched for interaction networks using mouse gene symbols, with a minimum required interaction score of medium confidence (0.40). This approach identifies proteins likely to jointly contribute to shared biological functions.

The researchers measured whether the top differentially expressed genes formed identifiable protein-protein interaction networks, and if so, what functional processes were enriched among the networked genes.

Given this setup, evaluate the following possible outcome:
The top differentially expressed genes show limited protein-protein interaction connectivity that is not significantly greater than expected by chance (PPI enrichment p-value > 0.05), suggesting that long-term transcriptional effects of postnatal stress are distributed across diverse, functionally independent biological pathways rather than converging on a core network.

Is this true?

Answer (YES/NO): NO